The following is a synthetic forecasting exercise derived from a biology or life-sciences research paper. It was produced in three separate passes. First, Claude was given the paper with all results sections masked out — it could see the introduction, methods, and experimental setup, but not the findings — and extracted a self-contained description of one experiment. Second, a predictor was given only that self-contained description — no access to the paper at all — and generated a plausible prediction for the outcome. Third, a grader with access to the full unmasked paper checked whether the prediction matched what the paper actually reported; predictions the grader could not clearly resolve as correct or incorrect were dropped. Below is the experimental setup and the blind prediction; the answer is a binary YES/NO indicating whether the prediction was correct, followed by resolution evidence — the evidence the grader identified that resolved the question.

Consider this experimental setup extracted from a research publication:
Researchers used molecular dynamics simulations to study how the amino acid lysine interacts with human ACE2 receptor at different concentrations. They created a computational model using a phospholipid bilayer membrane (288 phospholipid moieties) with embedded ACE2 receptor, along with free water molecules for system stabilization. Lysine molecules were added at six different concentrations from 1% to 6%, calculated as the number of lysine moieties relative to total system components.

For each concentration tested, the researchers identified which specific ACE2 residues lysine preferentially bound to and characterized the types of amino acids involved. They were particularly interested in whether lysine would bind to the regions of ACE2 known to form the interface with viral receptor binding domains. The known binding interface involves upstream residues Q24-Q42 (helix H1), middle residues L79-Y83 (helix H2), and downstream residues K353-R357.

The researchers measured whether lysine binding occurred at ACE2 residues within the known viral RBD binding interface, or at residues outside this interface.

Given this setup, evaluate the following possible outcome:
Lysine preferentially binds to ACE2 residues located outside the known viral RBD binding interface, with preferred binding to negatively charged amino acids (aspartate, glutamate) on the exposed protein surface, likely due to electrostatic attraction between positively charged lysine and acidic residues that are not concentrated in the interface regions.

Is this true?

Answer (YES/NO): NO